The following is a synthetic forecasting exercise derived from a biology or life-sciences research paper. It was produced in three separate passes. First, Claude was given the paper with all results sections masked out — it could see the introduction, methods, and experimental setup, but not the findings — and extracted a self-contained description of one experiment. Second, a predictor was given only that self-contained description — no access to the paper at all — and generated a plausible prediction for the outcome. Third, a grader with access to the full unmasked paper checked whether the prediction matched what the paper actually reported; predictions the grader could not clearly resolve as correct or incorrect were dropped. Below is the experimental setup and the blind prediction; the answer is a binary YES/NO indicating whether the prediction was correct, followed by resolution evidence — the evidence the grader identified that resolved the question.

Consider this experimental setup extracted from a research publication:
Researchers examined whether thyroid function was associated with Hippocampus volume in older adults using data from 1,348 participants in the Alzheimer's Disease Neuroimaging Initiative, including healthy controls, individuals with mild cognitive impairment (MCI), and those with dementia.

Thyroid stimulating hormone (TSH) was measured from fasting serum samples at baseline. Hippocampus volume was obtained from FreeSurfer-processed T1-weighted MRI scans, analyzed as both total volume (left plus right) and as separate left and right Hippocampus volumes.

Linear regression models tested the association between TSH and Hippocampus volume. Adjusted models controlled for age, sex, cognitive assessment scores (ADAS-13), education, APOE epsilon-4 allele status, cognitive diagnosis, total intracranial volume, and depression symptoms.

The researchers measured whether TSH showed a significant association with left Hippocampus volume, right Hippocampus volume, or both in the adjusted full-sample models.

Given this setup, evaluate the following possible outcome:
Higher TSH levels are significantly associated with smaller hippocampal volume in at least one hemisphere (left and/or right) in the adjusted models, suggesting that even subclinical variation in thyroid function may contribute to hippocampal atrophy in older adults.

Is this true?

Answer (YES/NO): NO